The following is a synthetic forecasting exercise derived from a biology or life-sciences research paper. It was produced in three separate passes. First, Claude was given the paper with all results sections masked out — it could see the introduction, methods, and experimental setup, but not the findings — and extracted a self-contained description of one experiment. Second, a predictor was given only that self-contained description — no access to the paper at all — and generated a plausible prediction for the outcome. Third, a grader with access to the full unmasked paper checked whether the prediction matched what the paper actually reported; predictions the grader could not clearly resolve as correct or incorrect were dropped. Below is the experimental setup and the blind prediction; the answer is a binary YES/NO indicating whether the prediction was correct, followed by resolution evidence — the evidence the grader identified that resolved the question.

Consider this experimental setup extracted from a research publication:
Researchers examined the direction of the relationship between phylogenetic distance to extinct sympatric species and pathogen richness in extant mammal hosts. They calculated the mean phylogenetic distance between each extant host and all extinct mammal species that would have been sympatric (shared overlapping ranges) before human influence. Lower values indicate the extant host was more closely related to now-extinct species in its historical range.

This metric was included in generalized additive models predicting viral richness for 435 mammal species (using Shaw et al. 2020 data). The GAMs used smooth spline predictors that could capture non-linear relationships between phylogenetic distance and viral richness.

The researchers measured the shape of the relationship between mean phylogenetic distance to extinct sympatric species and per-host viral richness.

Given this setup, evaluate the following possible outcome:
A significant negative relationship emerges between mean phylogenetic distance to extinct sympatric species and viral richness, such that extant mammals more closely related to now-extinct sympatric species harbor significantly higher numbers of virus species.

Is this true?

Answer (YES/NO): NO